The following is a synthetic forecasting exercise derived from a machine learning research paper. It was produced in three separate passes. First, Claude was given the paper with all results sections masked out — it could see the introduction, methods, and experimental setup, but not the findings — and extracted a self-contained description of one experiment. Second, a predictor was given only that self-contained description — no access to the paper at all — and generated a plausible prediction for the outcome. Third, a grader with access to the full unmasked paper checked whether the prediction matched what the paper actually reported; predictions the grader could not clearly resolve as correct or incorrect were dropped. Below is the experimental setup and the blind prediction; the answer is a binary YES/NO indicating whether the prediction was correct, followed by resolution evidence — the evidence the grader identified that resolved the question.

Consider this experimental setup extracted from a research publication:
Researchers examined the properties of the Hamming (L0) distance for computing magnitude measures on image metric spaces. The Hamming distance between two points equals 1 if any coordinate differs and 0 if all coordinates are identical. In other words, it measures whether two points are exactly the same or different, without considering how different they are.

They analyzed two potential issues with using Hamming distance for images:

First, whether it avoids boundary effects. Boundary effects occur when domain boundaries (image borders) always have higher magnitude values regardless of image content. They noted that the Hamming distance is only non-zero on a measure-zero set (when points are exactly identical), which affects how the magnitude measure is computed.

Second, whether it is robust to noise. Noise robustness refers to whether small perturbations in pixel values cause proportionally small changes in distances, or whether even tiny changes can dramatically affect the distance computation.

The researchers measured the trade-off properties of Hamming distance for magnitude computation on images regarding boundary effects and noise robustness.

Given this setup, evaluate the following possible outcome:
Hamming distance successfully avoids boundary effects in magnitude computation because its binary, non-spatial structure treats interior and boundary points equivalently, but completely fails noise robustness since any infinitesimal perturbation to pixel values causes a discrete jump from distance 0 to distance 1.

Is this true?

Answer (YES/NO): YES